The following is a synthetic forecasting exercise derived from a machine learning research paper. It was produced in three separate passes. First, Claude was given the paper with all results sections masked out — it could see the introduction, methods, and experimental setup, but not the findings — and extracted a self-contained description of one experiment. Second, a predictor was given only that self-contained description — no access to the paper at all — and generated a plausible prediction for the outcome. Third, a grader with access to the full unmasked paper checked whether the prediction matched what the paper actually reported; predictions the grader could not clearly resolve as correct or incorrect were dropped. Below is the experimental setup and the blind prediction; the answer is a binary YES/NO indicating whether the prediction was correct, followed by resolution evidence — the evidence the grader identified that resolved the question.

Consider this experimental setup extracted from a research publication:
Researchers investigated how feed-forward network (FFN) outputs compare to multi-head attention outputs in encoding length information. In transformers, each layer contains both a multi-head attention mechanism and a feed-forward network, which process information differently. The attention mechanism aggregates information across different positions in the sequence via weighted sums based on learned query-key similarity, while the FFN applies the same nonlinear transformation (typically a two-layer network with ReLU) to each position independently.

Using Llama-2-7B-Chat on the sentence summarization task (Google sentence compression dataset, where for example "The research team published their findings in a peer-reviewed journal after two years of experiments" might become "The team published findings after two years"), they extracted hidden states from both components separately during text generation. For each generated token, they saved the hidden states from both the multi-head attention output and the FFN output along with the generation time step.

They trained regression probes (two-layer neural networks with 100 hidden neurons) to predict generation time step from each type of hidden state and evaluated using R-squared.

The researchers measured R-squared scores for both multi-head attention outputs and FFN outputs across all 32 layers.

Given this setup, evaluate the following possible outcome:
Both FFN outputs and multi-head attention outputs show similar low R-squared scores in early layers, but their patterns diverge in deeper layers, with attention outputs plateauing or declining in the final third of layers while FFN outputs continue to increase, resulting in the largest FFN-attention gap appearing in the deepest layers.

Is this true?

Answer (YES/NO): NO